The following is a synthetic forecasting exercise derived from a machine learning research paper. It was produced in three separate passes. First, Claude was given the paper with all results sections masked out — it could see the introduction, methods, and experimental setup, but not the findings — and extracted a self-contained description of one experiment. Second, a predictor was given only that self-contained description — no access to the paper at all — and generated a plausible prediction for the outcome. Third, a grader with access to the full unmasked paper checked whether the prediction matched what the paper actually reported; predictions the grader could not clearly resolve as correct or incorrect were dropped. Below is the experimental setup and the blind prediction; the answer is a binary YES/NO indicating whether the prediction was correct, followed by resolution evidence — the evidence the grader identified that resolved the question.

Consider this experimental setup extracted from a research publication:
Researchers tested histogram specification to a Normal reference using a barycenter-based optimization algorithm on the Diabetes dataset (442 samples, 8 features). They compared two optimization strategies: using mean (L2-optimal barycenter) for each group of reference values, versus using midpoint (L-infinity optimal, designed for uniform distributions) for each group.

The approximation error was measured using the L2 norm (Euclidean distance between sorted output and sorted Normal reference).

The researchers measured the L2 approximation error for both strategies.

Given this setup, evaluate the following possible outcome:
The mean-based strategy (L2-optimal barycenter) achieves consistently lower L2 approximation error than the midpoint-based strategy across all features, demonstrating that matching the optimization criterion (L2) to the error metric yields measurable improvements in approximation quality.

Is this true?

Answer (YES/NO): YES